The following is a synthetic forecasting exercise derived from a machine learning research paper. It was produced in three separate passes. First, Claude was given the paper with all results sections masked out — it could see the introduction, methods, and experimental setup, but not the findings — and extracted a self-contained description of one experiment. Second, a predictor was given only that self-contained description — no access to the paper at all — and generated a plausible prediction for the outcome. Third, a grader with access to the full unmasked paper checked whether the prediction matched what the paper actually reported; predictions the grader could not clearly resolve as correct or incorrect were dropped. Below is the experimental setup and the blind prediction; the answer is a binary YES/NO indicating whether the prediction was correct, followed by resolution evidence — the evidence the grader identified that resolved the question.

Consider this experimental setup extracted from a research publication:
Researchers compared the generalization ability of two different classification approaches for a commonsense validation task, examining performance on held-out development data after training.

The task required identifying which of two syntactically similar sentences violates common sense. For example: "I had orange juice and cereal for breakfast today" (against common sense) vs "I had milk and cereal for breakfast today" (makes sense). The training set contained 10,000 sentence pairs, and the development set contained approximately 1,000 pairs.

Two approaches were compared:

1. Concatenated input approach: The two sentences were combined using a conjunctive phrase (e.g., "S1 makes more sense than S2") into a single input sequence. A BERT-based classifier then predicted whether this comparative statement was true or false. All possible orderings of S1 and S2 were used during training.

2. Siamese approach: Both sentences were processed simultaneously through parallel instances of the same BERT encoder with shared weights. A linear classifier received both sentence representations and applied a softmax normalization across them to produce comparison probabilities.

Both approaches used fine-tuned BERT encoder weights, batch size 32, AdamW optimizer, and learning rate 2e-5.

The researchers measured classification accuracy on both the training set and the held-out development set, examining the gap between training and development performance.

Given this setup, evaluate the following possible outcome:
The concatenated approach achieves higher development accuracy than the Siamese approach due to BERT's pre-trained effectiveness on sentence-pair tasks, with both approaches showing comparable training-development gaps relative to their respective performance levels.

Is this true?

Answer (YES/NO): NO